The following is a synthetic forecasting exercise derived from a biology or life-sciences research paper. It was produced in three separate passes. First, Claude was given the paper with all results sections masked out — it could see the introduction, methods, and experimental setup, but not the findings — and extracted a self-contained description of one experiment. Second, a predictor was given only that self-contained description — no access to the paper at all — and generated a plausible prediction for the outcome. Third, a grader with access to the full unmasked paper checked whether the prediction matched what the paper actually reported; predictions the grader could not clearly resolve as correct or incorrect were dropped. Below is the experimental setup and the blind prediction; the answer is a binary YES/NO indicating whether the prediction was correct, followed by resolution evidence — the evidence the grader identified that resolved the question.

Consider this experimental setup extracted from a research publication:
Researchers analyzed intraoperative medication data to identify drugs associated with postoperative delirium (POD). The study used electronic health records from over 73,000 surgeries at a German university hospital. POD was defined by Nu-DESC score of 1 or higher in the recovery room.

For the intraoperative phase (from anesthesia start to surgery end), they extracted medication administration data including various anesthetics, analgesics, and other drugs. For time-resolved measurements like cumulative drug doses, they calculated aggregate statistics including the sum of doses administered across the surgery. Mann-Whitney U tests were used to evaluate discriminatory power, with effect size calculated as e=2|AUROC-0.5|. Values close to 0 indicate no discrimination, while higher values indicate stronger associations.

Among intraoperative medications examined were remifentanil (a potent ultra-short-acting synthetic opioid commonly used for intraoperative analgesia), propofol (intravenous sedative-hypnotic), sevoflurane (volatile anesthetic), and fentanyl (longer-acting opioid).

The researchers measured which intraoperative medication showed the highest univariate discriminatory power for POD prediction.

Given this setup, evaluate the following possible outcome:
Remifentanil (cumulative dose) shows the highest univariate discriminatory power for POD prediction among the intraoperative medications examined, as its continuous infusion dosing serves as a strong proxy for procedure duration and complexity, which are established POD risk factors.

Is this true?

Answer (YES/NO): YES